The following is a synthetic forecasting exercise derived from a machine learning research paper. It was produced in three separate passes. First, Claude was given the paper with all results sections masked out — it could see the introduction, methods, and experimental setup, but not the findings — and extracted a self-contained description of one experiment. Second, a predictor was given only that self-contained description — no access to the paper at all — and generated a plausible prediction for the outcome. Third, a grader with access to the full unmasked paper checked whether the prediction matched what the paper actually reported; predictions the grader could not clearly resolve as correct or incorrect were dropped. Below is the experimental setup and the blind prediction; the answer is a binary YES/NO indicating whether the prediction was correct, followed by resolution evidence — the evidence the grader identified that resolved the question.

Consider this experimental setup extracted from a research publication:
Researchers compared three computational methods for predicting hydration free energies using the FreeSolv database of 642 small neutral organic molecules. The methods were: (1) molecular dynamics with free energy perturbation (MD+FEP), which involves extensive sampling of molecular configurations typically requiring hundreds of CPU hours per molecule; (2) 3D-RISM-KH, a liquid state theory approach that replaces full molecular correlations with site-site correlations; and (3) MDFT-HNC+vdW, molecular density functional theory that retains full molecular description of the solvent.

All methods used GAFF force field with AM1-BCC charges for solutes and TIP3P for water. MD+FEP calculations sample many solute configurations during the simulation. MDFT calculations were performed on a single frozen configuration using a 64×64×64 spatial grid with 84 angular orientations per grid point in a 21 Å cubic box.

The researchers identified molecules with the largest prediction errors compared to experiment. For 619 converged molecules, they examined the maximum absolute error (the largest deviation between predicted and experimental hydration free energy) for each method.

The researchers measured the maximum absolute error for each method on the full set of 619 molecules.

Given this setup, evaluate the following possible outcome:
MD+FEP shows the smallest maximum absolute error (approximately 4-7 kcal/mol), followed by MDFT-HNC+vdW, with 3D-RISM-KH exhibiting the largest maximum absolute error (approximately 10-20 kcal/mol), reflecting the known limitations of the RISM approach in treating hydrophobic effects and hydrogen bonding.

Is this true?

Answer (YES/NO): NO